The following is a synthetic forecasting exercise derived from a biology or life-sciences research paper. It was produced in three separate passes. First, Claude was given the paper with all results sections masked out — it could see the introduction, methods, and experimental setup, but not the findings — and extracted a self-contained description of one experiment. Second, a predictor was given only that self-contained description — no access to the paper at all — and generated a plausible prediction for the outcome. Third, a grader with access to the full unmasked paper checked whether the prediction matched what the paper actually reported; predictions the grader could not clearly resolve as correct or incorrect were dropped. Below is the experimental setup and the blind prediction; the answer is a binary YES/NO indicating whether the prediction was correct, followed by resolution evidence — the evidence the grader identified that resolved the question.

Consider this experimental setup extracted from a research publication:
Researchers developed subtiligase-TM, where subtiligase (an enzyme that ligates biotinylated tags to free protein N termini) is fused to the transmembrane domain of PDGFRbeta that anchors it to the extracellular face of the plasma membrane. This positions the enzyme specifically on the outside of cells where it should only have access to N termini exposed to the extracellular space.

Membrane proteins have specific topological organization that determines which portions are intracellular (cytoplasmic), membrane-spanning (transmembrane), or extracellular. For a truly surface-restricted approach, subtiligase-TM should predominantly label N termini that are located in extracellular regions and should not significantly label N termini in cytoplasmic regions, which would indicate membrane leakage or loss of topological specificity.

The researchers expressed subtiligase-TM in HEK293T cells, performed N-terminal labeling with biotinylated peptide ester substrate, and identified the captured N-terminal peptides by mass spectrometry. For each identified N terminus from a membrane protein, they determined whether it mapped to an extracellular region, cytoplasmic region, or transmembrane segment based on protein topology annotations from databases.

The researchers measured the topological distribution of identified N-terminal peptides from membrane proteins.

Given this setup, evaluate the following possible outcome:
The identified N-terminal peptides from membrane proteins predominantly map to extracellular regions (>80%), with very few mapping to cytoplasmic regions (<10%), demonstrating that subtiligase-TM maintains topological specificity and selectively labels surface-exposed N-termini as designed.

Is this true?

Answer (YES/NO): NO